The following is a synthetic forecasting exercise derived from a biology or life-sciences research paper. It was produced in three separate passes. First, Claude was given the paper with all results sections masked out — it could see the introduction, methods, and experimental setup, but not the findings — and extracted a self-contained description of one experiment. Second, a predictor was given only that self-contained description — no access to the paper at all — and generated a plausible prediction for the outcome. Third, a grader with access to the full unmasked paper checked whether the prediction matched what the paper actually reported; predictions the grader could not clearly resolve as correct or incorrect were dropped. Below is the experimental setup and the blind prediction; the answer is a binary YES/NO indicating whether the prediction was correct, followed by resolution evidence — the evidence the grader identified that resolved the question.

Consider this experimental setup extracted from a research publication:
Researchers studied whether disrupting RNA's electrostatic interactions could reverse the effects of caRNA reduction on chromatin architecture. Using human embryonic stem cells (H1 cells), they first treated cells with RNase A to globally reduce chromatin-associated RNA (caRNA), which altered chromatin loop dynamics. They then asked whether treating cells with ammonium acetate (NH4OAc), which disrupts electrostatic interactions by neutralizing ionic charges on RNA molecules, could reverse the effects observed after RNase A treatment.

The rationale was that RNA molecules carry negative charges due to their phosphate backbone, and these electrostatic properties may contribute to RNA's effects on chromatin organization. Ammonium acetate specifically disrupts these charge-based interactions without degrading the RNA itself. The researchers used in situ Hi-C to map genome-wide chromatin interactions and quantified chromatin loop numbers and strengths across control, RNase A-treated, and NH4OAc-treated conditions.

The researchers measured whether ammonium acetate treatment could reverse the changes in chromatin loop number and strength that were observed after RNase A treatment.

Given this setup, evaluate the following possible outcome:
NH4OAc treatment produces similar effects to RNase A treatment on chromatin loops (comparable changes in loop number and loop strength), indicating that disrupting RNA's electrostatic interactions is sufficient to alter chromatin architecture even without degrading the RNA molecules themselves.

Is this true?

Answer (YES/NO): NO